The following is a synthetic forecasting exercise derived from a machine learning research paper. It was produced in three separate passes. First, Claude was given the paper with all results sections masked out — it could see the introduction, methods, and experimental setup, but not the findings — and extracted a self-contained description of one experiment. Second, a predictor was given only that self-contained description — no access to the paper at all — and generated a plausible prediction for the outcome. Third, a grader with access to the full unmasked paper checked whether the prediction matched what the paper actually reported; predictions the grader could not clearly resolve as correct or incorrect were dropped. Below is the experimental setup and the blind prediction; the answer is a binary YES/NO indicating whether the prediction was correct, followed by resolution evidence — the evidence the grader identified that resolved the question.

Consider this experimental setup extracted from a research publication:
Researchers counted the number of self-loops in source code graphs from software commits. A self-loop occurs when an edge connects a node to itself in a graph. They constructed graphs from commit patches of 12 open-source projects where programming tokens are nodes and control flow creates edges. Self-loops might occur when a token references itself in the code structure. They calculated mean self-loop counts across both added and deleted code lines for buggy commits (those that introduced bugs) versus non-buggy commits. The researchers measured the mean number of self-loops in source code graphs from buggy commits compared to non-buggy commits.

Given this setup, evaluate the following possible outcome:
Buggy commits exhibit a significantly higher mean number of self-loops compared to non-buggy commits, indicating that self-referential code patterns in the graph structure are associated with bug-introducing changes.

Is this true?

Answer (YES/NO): YES